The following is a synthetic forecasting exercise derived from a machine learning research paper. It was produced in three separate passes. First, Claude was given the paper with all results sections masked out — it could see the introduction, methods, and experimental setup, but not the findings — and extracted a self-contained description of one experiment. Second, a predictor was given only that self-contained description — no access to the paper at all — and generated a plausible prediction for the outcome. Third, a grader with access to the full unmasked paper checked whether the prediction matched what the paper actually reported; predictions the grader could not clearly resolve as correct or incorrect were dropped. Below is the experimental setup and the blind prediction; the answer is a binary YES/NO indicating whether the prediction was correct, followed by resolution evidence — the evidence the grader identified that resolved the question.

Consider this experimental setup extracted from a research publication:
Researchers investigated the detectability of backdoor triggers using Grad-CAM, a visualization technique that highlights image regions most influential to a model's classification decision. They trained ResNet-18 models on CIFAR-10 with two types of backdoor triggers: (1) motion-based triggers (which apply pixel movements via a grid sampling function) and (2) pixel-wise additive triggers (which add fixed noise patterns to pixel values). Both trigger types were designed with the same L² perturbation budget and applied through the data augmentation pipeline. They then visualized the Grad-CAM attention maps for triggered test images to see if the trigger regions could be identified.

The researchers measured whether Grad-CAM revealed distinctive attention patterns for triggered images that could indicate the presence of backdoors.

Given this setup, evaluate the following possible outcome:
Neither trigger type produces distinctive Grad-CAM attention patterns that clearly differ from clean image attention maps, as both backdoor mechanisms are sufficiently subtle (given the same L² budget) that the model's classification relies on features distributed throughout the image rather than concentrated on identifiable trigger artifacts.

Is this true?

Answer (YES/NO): NO